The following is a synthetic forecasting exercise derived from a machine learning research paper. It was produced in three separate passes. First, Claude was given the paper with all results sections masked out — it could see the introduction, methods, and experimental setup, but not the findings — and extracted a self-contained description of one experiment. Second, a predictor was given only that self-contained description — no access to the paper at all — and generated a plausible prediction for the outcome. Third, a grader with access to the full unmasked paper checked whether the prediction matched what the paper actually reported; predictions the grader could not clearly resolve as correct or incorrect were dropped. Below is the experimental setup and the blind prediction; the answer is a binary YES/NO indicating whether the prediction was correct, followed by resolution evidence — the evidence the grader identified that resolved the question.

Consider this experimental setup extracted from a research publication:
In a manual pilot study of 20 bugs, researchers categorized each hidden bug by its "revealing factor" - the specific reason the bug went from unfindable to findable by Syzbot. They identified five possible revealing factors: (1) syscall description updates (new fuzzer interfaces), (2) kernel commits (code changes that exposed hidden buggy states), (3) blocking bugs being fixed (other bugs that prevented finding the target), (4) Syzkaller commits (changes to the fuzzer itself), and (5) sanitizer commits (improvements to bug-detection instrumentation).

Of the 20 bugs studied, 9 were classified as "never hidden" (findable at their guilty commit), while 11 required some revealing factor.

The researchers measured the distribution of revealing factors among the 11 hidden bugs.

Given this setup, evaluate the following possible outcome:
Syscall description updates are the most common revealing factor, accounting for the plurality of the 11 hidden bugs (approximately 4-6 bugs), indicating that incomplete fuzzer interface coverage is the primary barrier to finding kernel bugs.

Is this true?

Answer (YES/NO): NO